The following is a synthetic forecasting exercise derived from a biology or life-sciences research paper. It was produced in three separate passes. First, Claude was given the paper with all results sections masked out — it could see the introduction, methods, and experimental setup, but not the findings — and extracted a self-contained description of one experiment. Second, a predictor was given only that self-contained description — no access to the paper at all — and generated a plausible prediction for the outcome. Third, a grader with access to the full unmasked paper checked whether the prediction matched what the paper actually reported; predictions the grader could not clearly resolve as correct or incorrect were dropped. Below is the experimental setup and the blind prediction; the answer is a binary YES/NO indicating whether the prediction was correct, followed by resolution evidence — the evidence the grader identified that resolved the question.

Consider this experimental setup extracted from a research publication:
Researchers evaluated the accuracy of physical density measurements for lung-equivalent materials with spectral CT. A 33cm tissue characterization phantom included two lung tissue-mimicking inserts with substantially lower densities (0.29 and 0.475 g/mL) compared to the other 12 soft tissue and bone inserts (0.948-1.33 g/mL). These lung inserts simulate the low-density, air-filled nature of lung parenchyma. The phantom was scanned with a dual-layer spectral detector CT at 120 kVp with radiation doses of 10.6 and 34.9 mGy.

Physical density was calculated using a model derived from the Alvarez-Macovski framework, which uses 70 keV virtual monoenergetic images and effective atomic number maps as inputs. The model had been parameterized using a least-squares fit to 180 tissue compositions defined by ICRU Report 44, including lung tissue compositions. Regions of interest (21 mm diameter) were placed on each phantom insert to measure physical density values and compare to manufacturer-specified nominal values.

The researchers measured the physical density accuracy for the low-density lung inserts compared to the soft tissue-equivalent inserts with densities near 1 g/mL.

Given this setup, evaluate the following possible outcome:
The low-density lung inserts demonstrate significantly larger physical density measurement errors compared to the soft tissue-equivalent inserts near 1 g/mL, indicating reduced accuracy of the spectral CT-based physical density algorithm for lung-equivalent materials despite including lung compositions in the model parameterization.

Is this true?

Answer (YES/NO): NO